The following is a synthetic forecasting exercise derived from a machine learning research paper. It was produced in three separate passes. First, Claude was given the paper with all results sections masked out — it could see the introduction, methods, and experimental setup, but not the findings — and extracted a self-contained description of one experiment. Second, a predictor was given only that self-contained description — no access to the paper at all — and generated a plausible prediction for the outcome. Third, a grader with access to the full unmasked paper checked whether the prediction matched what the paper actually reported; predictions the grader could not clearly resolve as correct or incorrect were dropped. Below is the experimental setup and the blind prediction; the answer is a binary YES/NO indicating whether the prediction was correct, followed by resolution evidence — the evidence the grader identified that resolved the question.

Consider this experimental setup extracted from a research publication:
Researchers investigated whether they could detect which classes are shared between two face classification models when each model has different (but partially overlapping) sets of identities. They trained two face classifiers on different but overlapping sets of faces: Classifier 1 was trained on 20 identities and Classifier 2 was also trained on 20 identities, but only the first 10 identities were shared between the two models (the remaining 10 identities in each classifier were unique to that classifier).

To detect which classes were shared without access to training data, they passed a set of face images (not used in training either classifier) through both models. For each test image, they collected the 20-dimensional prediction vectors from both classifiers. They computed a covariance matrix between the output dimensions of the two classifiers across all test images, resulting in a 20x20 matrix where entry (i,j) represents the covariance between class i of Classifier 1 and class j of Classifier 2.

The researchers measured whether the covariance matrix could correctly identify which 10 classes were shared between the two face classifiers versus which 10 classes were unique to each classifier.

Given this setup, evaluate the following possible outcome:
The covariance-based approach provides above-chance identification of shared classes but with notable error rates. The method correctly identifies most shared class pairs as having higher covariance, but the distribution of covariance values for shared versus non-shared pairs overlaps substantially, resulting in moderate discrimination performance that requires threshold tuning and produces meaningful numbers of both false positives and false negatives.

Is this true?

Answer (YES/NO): NO